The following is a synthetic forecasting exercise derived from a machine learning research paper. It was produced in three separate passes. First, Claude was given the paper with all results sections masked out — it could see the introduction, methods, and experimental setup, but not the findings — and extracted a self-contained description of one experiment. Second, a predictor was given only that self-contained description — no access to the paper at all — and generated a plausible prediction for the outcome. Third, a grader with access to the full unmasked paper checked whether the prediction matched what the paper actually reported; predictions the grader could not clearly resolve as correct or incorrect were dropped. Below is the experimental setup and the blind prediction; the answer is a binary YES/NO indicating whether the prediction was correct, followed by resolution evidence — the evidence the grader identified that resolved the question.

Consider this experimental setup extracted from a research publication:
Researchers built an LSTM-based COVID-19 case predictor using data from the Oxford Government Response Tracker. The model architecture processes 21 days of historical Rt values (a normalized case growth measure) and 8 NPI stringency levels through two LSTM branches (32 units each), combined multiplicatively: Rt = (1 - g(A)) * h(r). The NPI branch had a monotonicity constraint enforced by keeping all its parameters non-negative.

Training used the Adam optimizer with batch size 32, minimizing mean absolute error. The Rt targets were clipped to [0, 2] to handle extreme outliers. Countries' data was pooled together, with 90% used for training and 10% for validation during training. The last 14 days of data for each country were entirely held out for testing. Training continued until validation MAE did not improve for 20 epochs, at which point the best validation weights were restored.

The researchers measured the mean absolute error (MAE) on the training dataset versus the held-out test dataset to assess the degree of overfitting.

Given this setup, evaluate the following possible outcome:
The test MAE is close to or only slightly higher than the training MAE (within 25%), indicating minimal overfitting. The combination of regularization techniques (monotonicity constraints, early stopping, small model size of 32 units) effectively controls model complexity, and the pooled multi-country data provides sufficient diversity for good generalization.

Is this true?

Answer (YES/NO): YES